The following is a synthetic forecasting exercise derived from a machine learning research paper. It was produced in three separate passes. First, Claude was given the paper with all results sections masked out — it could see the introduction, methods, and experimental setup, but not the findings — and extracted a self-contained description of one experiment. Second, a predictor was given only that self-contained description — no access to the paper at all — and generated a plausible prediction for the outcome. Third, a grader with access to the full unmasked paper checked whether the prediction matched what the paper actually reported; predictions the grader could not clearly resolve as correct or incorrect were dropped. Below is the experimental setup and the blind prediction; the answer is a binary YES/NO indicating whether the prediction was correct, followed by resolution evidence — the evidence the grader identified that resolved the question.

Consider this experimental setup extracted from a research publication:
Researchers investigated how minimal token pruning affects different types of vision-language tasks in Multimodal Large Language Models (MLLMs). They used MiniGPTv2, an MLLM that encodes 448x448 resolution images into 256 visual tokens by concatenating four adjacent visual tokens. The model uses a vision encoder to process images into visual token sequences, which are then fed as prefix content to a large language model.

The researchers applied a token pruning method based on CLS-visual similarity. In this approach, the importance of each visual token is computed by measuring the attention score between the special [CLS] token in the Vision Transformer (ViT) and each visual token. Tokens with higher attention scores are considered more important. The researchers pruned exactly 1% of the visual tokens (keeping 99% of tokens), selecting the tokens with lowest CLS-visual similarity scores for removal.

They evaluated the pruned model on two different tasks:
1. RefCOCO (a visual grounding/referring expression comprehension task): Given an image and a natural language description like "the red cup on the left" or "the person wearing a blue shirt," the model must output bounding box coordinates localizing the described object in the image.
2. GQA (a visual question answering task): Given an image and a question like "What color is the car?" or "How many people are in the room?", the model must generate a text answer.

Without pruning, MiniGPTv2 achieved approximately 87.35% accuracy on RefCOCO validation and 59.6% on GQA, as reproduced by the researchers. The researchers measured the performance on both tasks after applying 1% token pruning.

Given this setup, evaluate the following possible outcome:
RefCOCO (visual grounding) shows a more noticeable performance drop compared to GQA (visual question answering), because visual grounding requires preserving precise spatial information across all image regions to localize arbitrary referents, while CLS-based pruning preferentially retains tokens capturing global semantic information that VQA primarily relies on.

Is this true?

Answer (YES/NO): YES